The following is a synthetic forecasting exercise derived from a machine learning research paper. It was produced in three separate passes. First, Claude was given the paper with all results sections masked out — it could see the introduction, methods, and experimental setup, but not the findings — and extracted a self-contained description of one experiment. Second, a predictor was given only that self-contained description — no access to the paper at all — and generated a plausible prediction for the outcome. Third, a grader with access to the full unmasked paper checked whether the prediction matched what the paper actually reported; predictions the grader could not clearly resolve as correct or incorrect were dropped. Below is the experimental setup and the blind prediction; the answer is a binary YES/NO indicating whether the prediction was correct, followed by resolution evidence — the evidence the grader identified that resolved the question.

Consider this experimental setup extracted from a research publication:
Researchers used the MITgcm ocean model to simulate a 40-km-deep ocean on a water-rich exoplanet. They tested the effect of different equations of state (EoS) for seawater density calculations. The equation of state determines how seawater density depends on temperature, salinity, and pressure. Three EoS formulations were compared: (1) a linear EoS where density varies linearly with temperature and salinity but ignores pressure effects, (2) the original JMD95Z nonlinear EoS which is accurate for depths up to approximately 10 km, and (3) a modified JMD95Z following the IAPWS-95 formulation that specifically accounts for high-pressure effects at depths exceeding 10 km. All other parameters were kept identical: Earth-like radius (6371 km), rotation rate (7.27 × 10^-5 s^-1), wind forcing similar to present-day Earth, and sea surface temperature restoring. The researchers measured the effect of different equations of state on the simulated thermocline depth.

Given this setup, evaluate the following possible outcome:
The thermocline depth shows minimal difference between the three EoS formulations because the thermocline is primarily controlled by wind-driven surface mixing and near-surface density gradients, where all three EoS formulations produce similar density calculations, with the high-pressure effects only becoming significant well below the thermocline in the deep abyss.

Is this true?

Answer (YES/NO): YES